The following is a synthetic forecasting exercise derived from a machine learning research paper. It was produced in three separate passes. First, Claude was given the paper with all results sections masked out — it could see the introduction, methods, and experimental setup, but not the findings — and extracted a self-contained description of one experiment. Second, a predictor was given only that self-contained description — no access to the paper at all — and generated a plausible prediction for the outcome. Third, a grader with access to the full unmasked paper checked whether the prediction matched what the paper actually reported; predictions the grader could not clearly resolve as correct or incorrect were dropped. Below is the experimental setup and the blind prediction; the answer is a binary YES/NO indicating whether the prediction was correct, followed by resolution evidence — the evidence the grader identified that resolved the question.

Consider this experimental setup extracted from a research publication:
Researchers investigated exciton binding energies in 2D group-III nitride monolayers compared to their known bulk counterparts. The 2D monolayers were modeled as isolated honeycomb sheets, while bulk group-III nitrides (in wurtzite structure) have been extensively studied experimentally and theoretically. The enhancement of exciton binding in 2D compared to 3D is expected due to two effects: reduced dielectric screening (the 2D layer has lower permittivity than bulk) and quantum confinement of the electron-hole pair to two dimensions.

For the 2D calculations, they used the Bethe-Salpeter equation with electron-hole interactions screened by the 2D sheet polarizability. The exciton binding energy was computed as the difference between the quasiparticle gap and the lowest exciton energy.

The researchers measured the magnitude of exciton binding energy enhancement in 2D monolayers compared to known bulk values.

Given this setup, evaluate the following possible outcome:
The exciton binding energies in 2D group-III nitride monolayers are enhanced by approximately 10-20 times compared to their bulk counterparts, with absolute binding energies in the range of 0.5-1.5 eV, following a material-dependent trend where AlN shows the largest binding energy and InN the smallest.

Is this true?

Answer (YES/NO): NO